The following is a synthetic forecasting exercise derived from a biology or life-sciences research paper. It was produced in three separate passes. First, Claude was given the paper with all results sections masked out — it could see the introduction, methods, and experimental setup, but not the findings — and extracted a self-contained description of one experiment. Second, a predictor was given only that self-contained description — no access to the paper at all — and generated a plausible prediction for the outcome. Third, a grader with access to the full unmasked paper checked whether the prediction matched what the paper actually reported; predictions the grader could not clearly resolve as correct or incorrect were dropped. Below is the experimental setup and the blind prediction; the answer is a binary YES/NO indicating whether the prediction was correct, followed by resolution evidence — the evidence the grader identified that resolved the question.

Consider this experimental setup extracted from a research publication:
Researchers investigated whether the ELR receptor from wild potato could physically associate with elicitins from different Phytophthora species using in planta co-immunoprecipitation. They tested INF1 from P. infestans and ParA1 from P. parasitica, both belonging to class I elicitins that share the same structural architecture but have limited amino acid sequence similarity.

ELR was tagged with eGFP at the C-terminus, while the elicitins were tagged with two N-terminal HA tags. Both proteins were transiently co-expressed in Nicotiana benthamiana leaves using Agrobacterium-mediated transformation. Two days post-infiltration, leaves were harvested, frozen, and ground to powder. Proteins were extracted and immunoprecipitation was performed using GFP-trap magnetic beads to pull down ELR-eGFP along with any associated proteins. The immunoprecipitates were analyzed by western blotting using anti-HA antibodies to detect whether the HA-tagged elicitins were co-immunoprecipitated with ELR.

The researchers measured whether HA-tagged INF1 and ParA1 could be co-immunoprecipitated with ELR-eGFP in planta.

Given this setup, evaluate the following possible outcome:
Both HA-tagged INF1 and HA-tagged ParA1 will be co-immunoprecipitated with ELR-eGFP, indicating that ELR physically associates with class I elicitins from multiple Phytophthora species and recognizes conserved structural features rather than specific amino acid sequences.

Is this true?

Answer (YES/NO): YES